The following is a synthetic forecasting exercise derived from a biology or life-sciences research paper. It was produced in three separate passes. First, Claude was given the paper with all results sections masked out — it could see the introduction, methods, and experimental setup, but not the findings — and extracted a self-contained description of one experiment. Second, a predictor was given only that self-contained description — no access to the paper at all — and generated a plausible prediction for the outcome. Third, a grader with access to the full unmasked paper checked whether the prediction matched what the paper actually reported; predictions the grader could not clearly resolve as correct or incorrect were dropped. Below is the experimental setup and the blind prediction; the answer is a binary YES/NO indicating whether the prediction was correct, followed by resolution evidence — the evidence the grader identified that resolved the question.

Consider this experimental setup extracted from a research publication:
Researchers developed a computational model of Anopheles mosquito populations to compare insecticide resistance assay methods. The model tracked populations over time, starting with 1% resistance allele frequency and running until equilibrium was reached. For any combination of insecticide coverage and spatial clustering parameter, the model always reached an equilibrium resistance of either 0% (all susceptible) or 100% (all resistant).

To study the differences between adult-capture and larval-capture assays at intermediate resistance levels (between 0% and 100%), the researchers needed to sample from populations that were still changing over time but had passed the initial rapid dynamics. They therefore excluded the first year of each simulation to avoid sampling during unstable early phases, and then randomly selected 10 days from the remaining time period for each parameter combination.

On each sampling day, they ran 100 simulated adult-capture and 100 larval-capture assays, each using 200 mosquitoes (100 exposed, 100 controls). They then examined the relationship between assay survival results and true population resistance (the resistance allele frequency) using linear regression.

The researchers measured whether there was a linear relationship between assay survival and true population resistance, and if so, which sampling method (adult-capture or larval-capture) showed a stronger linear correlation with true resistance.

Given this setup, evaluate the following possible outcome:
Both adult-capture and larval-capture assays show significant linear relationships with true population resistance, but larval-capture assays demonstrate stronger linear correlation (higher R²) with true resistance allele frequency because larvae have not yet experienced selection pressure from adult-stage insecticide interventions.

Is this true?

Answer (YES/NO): YES